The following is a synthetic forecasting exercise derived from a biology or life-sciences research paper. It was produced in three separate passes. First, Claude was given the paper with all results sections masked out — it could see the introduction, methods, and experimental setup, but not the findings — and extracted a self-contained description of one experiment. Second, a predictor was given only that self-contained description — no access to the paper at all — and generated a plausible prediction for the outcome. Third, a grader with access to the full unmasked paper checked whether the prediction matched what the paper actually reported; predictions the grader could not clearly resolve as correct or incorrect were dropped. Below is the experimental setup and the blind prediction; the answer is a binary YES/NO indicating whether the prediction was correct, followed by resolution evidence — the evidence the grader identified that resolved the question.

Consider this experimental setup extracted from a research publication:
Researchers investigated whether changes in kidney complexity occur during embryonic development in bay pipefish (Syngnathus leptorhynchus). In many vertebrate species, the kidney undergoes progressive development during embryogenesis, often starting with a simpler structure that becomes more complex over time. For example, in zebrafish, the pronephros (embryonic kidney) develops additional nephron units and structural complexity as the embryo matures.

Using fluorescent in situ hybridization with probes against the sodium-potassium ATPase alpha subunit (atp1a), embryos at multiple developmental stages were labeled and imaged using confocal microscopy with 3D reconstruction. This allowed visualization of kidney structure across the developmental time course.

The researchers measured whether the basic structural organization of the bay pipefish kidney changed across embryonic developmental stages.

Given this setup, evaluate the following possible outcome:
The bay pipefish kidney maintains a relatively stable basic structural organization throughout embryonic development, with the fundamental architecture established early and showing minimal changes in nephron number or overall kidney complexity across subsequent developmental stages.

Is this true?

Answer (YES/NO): YES